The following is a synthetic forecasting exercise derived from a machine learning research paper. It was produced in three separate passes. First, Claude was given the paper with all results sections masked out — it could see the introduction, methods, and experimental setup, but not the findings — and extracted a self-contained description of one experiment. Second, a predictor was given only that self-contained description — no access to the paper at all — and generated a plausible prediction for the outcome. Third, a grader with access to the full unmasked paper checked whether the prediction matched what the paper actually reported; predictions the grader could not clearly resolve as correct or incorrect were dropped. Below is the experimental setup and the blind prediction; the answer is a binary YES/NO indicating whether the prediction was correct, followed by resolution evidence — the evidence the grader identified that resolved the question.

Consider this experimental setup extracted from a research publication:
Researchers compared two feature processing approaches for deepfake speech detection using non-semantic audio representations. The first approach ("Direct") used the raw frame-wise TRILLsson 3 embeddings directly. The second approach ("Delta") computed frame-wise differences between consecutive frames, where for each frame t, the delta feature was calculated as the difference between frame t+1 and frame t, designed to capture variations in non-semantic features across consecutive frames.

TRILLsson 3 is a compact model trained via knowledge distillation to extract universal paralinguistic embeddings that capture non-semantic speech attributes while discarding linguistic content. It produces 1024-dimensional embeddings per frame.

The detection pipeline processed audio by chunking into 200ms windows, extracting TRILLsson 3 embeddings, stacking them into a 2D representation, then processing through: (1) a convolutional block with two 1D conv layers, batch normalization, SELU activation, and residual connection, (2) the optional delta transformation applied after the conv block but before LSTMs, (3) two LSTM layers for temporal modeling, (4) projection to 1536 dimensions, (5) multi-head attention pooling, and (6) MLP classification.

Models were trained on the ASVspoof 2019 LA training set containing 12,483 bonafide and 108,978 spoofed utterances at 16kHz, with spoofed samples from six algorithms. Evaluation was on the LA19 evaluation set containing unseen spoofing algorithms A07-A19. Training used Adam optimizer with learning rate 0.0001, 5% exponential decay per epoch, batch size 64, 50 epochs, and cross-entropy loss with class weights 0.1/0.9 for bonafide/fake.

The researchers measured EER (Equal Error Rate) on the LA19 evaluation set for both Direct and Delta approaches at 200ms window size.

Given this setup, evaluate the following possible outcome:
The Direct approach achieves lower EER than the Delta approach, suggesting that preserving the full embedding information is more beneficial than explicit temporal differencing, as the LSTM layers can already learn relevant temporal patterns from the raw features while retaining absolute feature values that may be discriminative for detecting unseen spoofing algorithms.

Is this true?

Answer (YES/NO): YES